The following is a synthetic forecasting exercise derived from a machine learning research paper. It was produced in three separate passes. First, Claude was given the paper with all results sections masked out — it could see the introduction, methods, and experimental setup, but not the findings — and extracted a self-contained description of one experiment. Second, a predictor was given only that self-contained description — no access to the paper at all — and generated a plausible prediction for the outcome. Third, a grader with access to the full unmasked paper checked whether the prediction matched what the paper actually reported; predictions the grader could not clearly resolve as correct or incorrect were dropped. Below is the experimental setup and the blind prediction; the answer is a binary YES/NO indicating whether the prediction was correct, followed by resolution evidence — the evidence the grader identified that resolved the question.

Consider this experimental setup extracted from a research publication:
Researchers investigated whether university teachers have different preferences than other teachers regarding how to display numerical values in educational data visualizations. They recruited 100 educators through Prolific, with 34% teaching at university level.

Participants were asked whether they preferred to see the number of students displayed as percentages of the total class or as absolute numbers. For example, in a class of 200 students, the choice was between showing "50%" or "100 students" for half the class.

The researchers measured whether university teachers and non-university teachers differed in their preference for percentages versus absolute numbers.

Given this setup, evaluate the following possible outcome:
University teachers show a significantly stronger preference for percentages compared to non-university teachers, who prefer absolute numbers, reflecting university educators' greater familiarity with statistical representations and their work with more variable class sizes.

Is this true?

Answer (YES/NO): NO